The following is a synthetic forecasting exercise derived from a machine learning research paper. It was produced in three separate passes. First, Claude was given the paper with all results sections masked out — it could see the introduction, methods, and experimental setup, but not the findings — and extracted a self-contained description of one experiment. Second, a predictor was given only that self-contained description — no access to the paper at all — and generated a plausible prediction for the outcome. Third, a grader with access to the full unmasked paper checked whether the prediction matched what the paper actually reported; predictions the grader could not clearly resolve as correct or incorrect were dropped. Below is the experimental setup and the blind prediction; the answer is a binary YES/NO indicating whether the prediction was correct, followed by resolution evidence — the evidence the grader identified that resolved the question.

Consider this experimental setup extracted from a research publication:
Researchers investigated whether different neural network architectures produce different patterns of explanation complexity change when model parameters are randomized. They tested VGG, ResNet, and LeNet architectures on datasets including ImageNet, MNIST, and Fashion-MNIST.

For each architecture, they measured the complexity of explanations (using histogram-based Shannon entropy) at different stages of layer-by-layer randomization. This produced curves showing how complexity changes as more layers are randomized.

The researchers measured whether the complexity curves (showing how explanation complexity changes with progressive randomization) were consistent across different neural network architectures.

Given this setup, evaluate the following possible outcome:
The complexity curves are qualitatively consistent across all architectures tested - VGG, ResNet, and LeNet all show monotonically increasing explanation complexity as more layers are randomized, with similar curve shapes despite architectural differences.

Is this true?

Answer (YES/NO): NO